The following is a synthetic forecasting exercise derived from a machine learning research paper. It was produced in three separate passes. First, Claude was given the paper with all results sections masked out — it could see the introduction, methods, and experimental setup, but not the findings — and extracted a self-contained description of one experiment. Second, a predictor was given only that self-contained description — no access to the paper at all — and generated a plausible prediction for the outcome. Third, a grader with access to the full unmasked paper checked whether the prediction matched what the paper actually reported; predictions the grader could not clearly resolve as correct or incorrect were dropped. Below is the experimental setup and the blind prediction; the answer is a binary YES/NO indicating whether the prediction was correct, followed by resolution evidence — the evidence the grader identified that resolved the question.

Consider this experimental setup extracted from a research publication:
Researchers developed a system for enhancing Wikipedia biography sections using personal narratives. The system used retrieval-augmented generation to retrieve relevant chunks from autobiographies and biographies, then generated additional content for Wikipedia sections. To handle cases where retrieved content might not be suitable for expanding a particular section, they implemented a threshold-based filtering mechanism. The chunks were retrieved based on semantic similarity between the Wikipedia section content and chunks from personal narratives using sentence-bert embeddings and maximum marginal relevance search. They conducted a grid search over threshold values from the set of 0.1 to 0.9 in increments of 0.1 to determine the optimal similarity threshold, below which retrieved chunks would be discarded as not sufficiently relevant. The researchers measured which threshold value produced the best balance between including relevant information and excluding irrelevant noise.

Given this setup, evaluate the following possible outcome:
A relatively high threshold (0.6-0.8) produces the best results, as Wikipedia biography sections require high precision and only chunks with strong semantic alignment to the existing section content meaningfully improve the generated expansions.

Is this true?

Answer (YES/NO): NO